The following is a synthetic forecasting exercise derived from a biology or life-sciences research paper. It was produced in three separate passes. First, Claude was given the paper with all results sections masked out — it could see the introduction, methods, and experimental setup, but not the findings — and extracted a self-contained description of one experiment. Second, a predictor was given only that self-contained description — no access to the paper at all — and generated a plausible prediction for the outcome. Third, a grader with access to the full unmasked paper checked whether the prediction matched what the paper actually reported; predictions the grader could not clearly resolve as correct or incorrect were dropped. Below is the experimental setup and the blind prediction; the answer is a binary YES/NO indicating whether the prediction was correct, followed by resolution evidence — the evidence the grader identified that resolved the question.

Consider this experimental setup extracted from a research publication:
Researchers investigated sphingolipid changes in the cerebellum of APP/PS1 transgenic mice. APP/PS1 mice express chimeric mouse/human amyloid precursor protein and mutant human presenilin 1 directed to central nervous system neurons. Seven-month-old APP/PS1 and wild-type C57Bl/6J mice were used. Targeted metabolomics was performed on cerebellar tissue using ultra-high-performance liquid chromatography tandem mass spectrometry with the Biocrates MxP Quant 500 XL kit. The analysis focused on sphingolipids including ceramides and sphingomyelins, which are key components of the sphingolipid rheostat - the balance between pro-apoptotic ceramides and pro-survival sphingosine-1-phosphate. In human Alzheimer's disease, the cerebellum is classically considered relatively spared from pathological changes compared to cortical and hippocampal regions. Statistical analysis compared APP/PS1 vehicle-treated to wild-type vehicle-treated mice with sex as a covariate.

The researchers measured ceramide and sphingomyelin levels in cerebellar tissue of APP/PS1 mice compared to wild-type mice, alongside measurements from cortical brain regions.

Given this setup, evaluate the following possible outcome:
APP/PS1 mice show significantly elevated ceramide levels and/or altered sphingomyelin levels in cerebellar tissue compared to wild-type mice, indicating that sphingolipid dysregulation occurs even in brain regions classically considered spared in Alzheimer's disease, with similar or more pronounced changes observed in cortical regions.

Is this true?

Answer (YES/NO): NO